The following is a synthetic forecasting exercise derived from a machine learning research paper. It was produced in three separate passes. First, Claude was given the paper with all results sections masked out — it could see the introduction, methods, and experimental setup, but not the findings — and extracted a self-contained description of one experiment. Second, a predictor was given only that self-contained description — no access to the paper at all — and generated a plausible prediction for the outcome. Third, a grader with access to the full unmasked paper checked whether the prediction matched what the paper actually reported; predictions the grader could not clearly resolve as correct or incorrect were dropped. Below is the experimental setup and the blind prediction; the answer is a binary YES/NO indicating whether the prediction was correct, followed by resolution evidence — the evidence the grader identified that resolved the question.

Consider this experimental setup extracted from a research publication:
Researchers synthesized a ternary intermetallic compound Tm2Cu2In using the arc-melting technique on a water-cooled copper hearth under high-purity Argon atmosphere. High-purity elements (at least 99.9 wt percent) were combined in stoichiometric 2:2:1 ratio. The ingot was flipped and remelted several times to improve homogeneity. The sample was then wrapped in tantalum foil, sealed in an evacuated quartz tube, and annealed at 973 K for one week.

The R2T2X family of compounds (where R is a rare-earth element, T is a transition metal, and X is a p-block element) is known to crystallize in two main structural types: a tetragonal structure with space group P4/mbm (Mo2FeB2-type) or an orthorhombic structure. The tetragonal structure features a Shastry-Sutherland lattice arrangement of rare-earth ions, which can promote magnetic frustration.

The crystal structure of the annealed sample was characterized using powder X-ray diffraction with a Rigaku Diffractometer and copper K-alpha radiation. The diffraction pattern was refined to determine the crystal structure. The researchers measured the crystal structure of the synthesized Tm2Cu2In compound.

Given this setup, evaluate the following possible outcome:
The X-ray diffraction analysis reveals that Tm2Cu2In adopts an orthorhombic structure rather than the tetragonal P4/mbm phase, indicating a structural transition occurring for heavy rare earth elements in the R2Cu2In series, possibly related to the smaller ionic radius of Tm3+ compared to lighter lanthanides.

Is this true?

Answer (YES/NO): NO